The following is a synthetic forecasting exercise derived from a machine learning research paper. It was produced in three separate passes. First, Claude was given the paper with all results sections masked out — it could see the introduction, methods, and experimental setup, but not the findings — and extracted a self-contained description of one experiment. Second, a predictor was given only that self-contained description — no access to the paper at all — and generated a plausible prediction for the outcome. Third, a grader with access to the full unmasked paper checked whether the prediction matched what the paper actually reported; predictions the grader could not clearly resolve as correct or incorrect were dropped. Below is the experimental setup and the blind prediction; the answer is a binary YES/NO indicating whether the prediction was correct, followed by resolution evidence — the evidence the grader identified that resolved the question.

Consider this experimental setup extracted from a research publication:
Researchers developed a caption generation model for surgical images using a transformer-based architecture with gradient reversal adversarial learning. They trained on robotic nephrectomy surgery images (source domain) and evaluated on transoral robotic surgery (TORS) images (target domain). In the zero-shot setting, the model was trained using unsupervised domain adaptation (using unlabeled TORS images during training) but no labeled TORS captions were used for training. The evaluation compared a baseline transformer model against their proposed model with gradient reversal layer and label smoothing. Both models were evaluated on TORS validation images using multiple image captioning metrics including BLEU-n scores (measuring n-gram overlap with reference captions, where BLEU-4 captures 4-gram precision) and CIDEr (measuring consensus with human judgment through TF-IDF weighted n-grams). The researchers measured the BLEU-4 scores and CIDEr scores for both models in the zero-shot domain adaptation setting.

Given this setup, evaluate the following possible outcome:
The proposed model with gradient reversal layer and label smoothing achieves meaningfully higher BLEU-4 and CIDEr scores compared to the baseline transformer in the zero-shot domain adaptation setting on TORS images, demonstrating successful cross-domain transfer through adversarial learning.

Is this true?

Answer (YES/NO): NO